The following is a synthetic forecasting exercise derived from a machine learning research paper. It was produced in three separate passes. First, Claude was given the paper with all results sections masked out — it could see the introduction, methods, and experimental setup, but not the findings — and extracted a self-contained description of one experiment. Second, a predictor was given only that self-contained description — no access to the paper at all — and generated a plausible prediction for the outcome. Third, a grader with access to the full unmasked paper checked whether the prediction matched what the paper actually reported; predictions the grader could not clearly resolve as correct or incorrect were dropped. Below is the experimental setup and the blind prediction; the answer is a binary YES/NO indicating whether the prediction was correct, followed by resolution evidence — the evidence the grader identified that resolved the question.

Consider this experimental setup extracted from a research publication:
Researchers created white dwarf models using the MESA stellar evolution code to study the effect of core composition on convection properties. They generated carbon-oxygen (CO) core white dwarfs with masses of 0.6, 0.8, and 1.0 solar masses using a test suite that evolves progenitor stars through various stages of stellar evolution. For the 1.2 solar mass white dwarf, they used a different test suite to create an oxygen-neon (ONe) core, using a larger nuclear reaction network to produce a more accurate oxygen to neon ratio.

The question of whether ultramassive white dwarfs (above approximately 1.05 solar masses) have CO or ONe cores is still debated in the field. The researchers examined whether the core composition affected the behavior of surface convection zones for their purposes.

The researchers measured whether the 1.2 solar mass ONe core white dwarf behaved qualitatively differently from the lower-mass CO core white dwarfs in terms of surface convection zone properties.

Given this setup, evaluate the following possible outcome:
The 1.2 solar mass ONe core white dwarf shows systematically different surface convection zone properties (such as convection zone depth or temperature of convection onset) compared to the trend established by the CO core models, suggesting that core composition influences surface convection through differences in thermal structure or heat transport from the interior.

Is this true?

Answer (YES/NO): NO